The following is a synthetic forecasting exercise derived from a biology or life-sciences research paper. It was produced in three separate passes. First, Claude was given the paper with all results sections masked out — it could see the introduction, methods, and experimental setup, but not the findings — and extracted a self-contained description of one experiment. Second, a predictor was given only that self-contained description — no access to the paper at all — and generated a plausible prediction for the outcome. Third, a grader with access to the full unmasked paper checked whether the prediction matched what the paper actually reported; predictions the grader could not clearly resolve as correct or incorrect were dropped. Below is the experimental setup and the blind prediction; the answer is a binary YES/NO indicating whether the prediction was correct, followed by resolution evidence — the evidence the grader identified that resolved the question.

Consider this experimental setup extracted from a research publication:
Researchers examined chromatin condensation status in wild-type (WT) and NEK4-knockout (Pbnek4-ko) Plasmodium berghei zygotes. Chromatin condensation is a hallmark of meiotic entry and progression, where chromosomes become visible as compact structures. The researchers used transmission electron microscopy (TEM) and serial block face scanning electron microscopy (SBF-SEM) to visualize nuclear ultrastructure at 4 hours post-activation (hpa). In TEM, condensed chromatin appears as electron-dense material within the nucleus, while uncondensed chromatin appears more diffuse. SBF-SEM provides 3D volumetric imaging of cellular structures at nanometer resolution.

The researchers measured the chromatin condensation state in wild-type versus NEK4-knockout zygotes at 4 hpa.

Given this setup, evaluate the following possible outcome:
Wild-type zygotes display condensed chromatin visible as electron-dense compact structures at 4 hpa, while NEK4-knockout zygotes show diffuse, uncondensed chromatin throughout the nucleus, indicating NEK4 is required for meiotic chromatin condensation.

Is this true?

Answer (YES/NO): YES